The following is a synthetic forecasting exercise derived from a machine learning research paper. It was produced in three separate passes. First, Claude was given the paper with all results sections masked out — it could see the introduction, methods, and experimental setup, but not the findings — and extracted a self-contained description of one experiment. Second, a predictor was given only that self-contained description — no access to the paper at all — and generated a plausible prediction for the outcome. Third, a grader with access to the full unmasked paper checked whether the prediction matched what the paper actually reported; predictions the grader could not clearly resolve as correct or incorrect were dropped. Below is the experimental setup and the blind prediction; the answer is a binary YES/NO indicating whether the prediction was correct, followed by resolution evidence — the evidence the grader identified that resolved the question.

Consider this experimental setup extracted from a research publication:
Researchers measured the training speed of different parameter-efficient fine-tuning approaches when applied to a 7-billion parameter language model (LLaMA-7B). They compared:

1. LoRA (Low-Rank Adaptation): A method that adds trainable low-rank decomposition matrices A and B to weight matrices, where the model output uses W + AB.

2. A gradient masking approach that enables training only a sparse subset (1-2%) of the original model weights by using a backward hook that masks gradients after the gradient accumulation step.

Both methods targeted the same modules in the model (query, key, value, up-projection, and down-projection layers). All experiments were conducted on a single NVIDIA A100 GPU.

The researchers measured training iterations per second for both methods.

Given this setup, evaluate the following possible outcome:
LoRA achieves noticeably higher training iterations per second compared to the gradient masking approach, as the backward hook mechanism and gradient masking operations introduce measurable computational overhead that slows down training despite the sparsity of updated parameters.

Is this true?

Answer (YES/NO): YES